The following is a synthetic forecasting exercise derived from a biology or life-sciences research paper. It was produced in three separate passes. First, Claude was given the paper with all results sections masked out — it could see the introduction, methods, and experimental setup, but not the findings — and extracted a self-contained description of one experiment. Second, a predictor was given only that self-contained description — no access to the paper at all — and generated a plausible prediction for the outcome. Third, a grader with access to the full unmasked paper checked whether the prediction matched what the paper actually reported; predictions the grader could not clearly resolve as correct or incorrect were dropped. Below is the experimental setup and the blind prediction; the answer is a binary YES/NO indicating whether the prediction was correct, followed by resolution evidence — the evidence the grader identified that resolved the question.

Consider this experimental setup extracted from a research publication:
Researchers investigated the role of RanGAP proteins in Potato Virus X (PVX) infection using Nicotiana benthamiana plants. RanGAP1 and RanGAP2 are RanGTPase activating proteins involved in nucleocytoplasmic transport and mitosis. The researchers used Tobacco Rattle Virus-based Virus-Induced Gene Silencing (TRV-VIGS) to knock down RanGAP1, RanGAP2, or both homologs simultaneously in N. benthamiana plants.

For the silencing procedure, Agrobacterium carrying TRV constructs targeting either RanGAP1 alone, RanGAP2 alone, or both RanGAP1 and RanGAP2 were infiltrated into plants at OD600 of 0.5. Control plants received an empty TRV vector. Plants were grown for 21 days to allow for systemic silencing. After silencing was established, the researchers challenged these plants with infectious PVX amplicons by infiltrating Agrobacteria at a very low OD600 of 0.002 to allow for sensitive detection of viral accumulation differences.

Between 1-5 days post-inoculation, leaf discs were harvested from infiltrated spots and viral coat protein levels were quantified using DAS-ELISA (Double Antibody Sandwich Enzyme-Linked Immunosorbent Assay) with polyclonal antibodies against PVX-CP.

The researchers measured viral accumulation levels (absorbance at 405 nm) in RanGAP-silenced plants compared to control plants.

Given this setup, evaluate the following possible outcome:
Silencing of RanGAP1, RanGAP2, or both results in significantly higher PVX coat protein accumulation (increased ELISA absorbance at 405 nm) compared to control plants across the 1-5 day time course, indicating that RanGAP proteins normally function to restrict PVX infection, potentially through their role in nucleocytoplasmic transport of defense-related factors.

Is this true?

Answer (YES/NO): NO